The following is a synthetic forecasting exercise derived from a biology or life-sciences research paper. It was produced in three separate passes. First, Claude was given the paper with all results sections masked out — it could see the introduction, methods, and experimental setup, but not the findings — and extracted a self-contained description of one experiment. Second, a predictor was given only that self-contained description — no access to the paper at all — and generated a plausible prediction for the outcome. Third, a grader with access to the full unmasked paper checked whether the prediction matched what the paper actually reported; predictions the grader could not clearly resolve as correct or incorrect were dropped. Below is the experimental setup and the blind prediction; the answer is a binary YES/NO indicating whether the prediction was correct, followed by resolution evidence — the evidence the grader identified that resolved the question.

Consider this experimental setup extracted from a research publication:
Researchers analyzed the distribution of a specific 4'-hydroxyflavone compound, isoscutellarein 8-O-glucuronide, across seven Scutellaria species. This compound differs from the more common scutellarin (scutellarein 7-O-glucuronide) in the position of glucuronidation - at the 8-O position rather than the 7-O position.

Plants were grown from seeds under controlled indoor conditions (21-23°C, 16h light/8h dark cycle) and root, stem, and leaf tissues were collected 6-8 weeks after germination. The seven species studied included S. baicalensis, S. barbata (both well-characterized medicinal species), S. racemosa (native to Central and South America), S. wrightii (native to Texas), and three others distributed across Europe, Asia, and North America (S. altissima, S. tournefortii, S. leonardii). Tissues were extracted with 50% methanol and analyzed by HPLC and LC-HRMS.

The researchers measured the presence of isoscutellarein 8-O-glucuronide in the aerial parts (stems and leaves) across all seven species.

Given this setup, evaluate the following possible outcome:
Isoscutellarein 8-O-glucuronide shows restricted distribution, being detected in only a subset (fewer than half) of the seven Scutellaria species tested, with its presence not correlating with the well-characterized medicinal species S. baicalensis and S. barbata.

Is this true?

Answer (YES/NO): NO